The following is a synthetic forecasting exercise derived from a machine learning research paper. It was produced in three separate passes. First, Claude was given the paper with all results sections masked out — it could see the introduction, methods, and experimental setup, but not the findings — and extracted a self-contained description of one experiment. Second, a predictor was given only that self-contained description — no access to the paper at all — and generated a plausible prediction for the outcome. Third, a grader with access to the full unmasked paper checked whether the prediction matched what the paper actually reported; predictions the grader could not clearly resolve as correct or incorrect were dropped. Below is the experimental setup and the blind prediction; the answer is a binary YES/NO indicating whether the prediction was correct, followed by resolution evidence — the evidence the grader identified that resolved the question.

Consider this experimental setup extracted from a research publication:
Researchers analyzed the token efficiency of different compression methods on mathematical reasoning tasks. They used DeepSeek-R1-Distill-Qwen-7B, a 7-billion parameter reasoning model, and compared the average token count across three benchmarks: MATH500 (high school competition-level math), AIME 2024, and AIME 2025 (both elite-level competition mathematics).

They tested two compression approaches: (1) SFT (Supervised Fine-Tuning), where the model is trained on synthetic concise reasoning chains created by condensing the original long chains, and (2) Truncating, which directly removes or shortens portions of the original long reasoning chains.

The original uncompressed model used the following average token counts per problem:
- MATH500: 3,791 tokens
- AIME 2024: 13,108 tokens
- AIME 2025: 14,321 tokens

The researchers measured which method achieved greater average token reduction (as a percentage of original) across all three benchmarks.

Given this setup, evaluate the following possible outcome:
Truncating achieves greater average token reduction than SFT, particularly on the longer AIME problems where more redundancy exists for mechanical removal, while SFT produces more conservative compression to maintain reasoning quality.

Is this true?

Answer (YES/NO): NO